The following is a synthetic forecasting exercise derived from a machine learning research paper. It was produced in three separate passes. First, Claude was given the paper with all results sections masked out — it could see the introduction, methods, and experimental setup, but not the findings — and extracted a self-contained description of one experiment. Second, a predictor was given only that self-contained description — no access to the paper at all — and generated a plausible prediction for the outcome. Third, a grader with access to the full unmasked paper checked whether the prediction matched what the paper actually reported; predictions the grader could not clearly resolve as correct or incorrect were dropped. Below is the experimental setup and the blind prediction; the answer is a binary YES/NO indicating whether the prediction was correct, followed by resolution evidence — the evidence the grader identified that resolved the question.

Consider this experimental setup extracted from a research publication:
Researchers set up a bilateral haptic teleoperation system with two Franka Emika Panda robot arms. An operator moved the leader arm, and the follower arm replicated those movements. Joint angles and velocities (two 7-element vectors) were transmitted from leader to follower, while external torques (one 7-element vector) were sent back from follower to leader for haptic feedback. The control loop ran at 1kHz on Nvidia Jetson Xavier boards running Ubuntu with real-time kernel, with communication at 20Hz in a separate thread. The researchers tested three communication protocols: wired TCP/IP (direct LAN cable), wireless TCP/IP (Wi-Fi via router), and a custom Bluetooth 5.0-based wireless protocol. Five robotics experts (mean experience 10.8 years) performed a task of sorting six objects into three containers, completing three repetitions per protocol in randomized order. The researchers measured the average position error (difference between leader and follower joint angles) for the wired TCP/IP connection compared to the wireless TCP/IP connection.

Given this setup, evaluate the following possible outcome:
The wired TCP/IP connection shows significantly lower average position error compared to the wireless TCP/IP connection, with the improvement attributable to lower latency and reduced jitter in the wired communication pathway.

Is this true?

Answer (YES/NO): NO